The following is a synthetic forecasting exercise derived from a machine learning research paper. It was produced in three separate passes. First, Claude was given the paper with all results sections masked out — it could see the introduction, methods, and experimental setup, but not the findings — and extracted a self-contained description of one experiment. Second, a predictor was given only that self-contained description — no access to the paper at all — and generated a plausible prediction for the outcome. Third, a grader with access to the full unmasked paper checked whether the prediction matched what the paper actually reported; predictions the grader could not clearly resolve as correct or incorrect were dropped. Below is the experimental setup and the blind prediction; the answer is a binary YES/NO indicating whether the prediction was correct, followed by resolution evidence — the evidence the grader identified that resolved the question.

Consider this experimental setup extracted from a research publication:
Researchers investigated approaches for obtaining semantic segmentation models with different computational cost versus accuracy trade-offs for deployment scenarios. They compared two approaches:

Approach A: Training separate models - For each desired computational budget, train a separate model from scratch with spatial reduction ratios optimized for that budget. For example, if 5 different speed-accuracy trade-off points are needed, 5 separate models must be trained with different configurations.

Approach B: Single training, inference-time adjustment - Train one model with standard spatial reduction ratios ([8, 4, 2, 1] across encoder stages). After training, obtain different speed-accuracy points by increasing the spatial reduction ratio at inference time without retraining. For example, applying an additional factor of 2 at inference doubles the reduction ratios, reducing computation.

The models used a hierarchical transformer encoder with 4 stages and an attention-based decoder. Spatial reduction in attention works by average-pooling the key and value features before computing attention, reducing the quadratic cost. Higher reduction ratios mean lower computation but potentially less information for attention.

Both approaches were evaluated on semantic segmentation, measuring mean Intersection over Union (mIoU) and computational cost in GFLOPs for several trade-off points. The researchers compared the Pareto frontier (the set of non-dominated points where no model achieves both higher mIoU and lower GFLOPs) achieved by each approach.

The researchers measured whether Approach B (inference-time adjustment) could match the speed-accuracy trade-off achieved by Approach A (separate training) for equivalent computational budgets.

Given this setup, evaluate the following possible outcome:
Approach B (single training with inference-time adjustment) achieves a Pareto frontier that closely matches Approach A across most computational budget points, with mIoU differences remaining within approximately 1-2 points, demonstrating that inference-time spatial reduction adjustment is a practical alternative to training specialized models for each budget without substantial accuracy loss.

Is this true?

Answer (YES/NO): NO